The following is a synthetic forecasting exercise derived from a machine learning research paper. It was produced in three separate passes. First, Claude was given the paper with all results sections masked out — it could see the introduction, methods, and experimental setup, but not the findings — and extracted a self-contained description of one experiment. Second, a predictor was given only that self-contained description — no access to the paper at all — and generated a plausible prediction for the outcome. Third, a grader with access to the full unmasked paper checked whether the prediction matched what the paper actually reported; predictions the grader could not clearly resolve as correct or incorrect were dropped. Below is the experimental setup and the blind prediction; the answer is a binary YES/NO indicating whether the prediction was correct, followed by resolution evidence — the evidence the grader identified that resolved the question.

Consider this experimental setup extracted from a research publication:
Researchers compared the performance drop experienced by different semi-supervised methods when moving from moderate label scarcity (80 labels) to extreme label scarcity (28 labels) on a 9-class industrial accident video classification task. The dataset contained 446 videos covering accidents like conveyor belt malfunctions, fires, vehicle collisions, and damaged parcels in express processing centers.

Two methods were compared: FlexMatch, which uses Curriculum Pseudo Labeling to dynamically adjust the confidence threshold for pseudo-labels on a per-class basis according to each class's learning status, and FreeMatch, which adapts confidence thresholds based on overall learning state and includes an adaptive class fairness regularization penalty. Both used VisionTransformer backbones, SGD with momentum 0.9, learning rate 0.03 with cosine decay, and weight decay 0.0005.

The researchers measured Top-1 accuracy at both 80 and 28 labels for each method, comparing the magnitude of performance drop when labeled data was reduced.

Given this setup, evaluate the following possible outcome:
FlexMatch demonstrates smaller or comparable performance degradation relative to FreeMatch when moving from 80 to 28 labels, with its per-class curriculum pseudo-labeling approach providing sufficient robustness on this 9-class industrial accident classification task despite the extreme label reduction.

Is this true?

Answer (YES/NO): YES